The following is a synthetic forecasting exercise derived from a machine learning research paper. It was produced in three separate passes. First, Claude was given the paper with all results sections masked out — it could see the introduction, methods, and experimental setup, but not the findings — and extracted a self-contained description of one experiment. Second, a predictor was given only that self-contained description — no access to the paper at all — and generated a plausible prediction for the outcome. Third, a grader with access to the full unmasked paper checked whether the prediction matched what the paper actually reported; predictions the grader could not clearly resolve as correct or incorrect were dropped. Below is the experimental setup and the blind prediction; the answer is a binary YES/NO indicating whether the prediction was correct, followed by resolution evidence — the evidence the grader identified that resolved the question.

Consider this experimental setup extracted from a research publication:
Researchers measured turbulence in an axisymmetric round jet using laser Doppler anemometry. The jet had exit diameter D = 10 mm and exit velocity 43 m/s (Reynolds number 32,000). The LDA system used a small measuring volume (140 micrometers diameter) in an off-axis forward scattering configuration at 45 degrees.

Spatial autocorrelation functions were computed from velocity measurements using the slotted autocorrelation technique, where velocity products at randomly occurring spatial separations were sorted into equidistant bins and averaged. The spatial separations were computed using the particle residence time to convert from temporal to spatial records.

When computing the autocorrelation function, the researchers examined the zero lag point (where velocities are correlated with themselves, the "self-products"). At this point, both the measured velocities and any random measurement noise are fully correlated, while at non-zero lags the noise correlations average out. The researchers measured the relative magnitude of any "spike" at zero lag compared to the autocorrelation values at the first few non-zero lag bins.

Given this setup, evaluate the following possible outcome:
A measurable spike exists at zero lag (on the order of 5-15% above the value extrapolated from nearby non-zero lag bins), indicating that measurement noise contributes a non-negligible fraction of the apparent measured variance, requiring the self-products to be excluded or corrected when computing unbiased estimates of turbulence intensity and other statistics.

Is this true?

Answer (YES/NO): NO